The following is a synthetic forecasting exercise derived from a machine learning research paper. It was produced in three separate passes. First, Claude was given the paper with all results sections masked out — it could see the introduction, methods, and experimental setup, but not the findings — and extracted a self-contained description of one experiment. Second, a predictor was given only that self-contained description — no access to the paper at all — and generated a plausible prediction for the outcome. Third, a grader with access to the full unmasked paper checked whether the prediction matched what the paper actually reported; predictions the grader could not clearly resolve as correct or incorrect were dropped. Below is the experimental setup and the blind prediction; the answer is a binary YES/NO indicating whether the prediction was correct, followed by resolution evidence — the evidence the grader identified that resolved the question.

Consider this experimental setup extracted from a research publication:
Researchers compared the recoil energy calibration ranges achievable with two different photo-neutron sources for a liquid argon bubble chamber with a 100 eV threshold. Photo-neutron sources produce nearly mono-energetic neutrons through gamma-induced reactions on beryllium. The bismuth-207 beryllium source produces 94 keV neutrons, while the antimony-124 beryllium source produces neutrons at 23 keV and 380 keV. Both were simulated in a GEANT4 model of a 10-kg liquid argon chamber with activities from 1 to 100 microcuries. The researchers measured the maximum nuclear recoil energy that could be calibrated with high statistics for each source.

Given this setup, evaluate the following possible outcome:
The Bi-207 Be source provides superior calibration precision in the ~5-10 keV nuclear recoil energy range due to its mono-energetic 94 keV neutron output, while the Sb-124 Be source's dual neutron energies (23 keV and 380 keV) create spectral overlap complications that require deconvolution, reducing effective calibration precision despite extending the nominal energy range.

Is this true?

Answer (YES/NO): NO